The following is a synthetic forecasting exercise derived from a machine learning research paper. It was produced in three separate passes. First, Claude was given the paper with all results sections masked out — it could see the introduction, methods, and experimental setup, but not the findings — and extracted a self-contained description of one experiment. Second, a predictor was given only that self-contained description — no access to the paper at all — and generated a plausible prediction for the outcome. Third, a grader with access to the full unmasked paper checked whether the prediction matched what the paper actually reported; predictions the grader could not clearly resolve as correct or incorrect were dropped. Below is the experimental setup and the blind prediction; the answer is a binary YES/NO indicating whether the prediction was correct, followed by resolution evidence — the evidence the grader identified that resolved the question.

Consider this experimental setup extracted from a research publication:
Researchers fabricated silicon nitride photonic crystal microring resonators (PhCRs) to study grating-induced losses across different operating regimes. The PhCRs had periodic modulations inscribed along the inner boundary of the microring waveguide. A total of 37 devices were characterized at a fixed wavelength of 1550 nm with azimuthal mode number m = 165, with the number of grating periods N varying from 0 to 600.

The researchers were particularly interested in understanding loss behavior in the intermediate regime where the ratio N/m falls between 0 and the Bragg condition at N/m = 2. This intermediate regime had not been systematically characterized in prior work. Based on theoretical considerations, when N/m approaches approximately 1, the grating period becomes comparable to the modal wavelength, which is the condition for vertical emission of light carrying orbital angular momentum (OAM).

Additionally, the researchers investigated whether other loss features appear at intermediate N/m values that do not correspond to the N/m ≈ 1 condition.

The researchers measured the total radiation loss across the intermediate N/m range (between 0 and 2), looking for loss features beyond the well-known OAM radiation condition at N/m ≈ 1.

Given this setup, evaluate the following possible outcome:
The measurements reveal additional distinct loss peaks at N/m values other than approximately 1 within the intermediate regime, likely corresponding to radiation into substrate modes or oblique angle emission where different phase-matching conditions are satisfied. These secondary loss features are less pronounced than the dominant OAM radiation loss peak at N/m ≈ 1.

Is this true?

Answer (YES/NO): YES